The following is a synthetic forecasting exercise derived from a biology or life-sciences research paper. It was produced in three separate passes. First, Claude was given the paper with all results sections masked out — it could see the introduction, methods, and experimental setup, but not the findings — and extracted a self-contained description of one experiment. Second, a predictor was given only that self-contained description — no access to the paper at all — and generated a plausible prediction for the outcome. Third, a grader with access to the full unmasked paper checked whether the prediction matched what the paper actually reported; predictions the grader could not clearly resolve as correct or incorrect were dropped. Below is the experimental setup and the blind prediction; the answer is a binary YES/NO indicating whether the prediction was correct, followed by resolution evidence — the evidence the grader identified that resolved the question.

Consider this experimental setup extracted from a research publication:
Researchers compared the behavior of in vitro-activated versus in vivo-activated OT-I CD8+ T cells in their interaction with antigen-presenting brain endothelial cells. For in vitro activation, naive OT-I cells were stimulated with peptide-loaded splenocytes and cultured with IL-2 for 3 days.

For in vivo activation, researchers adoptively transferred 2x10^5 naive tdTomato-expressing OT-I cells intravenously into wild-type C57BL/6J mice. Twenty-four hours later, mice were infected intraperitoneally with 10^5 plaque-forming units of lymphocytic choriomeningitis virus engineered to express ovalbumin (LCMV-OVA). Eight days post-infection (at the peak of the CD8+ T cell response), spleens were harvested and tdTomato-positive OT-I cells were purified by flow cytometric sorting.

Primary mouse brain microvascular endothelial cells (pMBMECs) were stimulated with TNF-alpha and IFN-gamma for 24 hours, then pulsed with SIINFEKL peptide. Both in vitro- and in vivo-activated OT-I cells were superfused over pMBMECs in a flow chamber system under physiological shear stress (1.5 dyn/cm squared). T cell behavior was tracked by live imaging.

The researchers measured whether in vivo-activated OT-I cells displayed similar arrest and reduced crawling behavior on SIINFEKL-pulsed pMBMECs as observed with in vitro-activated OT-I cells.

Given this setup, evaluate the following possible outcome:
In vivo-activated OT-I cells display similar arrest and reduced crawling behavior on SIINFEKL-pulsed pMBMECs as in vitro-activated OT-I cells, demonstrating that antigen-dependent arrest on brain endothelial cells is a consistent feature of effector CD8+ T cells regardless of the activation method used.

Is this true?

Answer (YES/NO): YES